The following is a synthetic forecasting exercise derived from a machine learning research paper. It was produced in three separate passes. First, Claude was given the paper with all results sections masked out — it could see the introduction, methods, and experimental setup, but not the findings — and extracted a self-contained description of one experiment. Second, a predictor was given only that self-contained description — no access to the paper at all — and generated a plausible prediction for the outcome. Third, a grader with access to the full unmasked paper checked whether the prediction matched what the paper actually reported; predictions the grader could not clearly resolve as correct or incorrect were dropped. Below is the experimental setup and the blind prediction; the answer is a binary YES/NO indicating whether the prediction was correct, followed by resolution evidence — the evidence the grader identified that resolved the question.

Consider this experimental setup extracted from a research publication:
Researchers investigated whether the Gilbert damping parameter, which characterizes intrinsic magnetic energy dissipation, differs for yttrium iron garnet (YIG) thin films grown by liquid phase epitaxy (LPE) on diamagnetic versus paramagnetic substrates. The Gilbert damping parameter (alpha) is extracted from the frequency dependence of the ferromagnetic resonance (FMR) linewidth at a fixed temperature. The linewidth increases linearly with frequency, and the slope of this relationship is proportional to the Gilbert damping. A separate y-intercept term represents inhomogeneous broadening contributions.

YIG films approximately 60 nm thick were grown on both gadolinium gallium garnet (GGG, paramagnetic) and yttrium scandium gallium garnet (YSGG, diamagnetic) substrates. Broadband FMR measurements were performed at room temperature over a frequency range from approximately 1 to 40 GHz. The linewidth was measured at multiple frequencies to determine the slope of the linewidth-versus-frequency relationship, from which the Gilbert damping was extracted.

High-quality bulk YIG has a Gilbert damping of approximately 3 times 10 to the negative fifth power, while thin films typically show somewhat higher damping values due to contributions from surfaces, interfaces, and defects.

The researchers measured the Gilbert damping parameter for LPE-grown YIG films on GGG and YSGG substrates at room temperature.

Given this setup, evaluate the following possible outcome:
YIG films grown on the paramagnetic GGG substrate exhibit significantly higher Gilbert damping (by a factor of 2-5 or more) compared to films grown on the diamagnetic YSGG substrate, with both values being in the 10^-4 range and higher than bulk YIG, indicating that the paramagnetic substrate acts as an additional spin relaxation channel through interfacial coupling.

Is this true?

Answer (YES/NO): NO